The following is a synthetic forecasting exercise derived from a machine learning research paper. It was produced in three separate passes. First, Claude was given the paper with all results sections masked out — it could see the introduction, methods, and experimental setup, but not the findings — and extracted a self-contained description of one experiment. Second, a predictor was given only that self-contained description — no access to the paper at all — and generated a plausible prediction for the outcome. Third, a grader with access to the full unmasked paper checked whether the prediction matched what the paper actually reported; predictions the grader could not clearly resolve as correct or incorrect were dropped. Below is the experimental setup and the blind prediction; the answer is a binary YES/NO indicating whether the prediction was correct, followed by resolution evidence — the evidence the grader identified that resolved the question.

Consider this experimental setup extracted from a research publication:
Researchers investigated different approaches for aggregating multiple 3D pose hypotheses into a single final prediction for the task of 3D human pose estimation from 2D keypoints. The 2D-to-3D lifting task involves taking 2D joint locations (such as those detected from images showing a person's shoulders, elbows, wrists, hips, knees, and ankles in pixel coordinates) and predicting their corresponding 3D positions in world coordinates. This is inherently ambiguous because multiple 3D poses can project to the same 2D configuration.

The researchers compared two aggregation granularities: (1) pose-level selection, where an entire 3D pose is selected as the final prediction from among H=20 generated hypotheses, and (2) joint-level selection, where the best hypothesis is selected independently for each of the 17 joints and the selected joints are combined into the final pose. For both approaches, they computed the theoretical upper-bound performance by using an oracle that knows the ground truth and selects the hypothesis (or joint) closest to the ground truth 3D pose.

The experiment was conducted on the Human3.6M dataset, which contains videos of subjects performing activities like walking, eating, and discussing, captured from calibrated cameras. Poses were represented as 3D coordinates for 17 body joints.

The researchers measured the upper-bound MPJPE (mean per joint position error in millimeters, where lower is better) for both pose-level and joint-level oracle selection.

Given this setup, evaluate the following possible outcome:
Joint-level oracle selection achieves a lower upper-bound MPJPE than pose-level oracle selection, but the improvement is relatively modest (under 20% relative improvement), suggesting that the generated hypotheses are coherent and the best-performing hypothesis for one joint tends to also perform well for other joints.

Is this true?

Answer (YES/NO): NO